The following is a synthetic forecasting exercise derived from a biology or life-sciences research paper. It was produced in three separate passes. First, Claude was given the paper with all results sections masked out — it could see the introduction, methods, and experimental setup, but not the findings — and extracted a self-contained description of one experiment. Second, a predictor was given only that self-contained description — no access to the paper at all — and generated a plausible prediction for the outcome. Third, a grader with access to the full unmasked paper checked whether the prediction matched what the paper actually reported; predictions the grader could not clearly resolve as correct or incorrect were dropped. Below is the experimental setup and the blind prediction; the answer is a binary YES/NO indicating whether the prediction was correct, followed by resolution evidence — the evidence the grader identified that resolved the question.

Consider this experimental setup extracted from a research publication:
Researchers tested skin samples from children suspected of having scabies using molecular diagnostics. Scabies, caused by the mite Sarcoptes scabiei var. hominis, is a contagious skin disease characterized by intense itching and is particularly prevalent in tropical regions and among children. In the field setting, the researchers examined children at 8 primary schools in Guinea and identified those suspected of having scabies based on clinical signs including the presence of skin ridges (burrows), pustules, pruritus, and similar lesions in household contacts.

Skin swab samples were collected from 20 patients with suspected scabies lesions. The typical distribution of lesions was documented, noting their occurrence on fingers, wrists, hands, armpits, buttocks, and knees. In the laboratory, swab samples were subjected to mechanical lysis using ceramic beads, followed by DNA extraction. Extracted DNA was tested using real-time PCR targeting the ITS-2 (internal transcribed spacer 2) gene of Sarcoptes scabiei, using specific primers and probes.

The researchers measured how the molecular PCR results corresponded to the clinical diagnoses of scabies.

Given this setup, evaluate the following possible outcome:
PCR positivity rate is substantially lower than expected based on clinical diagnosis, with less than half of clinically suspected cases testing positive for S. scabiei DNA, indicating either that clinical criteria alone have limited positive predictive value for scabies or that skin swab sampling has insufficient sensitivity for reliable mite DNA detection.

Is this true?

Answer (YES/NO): NO